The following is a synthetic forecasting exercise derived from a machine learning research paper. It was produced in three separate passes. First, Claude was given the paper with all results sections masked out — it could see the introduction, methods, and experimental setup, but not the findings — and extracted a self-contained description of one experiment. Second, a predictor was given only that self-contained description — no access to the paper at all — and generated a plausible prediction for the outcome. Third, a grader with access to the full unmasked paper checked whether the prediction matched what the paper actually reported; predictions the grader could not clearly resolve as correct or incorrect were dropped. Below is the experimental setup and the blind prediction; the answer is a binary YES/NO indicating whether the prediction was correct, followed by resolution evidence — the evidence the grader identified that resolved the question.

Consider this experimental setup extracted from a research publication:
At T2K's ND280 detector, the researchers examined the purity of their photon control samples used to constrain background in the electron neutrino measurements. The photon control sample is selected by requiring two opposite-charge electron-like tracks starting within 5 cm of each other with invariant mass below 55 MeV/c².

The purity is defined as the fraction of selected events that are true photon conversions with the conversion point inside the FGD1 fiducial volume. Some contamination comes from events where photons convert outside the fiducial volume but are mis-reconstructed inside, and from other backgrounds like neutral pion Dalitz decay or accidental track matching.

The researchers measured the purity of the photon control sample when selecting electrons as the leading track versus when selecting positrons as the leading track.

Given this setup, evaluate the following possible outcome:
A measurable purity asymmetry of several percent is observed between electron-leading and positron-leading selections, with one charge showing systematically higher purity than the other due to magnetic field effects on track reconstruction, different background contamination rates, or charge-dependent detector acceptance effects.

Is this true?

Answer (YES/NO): YES